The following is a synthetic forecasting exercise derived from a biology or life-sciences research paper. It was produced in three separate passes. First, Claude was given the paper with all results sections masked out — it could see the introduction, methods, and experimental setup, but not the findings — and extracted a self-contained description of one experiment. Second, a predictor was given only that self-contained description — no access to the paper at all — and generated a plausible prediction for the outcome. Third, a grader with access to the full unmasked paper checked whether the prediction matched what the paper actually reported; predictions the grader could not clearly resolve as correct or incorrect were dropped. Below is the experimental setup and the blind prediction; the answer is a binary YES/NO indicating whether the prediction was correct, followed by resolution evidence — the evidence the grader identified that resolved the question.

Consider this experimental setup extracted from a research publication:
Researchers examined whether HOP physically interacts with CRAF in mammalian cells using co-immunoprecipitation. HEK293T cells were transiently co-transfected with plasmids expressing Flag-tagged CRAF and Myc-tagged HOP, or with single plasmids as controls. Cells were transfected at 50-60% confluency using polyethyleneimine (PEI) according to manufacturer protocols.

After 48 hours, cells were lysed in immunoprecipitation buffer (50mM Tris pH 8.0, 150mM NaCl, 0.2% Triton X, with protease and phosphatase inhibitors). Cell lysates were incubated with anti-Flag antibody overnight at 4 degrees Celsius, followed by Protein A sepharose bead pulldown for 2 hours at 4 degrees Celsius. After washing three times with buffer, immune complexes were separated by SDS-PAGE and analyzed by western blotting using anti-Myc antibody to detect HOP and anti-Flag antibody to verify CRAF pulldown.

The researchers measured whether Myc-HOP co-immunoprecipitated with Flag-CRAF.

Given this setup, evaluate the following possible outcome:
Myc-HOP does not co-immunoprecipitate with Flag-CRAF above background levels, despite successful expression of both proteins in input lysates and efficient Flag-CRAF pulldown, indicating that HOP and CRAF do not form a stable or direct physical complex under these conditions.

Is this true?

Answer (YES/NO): NO